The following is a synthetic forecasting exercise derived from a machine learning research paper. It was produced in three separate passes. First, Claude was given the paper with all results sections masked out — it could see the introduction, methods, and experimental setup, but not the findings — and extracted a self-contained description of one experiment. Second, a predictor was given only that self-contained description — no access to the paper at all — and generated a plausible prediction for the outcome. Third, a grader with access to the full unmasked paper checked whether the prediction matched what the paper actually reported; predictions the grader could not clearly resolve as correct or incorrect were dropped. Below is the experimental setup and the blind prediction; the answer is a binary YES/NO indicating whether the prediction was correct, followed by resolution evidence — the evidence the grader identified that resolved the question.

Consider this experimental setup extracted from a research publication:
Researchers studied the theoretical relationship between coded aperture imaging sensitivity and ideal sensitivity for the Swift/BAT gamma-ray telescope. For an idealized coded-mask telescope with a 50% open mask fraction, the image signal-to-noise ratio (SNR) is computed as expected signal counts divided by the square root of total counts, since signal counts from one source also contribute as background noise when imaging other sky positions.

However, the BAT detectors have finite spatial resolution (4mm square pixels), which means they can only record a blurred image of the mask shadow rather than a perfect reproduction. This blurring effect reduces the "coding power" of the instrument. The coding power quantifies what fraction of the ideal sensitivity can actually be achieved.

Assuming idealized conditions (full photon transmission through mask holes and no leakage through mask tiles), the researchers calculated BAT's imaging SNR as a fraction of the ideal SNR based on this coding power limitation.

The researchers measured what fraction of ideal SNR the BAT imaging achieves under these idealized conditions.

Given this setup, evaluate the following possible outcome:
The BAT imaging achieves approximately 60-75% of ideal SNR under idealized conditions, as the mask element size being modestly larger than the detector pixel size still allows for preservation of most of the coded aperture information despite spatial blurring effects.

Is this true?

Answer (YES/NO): YES